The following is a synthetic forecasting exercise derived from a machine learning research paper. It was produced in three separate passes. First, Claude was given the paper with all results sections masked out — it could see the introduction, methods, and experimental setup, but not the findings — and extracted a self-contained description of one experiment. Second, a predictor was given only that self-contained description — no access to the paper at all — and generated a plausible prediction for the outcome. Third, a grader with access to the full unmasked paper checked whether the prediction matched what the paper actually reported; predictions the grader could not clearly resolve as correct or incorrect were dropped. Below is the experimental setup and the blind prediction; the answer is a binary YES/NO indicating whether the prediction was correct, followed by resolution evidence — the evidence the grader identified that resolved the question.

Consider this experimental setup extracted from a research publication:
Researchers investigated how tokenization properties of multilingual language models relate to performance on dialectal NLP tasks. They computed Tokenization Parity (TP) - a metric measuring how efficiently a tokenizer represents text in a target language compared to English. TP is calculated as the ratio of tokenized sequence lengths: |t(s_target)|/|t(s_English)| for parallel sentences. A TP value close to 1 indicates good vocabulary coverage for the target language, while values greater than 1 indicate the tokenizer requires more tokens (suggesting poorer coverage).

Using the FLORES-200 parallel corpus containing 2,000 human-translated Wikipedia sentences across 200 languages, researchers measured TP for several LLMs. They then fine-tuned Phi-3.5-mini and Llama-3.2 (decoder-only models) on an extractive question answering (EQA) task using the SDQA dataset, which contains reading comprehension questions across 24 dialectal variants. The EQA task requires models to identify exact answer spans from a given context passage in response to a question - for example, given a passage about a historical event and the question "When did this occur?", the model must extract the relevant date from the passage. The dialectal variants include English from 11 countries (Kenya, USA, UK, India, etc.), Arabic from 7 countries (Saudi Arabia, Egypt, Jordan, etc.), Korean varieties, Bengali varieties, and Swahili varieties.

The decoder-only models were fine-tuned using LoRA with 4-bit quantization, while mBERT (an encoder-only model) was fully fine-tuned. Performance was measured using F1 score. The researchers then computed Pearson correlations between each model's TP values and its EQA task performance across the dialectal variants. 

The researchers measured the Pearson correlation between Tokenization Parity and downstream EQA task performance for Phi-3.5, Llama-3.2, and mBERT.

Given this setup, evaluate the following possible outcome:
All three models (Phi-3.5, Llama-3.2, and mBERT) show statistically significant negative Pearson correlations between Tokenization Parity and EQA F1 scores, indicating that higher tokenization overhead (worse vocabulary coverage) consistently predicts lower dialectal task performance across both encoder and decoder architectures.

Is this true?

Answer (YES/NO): NO